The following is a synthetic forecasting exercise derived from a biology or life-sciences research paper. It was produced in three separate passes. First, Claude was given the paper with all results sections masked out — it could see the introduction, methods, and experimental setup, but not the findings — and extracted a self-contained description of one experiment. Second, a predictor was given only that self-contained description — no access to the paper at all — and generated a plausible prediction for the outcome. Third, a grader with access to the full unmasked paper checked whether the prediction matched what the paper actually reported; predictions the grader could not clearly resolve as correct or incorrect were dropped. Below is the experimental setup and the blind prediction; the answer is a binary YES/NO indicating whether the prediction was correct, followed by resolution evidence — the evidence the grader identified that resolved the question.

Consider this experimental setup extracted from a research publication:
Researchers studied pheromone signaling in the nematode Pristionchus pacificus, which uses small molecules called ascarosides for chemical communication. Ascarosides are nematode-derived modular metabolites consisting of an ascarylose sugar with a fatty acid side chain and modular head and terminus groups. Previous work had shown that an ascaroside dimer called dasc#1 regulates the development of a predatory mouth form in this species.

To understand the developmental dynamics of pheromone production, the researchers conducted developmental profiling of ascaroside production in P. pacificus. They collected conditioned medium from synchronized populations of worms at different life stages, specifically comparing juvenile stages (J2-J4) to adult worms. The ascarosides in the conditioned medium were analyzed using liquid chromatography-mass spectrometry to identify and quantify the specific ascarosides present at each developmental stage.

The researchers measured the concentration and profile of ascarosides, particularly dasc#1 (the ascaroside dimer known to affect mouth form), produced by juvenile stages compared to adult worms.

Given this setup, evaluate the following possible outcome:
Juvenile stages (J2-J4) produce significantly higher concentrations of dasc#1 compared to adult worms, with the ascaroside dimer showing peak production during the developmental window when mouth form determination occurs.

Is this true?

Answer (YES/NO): NO